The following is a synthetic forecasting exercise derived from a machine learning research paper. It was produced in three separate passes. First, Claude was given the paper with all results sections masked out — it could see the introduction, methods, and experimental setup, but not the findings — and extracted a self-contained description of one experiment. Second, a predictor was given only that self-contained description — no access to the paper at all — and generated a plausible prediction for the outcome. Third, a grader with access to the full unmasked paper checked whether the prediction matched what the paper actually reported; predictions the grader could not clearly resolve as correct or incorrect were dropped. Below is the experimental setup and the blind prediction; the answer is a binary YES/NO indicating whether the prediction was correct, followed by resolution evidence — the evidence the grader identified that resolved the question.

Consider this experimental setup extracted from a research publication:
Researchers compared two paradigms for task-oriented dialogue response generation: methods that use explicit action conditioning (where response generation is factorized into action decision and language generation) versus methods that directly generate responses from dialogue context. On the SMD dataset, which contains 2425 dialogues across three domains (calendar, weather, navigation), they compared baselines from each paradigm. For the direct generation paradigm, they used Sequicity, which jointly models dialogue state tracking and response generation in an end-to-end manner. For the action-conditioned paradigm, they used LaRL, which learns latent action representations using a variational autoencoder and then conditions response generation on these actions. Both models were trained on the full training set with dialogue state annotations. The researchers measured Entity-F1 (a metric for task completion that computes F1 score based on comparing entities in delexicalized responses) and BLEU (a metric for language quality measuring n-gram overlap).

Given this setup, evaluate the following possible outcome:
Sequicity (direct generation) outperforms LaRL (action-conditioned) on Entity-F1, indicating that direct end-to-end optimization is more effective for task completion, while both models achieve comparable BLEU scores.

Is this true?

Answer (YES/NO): NO